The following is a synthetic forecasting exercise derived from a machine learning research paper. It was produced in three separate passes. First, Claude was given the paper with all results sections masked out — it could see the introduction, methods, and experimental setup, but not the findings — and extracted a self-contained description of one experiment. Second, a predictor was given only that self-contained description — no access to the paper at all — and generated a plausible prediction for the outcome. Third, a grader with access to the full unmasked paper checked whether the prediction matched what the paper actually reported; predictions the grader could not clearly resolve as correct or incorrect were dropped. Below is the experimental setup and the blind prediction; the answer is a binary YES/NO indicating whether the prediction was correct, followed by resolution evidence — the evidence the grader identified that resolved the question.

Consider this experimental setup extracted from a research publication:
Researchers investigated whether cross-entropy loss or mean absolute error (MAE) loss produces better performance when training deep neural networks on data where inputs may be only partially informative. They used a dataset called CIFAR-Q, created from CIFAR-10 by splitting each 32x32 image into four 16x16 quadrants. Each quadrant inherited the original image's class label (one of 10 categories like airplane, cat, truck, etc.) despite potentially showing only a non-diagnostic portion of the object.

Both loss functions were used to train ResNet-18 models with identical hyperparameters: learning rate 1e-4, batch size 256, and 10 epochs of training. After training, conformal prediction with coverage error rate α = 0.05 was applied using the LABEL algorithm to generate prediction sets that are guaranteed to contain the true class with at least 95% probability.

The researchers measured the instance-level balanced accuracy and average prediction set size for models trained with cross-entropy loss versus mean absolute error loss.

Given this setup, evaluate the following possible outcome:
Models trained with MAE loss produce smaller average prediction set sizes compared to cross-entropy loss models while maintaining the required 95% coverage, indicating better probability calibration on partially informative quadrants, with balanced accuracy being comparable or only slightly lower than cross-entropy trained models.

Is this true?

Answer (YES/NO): NO